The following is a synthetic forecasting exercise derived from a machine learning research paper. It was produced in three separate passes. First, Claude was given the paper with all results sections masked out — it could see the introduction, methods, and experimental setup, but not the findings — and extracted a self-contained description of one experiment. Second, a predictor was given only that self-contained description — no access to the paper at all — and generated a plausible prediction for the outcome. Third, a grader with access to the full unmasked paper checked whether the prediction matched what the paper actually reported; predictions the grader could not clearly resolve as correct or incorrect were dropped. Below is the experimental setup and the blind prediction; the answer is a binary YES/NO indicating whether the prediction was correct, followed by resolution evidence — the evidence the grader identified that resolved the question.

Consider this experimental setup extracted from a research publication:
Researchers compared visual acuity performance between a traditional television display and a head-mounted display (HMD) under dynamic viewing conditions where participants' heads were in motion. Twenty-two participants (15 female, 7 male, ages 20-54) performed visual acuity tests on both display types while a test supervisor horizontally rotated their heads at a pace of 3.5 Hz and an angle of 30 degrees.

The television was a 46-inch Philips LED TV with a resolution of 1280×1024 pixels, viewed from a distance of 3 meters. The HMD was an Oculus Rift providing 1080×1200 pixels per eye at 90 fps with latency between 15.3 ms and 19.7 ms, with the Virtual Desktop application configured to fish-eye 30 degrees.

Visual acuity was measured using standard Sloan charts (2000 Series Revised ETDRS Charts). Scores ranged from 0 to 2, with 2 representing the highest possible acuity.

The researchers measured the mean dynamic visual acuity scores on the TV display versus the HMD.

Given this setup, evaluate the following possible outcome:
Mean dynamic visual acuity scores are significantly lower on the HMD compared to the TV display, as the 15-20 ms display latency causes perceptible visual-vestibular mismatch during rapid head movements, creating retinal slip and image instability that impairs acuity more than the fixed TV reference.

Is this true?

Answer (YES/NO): NO